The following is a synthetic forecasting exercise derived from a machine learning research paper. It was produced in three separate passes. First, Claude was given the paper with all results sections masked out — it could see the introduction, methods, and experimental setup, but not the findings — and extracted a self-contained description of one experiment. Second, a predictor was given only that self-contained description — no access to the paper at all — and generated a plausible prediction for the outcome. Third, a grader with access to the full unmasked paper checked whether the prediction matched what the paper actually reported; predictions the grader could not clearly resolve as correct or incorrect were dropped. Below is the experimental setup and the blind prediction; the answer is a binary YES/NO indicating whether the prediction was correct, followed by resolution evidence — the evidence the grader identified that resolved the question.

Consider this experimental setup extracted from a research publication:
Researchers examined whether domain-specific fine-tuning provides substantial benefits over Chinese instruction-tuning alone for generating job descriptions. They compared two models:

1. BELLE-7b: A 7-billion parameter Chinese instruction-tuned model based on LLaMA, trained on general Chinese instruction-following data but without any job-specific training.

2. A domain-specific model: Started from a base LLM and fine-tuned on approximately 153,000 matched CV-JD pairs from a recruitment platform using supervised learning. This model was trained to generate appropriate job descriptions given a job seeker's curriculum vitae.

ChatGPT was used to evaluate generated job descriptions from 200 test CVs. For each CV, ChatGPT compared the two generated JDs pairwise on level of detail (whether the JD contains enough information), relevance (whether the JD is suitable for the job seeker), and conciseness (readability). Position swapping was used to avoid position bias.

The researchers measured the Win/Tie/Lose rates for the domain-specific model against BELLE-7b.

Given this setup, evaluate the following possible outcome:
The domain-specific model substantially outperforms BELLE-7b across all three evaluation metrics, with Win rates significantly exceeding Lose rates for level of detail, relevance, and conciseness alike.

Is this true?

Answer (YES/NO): NO